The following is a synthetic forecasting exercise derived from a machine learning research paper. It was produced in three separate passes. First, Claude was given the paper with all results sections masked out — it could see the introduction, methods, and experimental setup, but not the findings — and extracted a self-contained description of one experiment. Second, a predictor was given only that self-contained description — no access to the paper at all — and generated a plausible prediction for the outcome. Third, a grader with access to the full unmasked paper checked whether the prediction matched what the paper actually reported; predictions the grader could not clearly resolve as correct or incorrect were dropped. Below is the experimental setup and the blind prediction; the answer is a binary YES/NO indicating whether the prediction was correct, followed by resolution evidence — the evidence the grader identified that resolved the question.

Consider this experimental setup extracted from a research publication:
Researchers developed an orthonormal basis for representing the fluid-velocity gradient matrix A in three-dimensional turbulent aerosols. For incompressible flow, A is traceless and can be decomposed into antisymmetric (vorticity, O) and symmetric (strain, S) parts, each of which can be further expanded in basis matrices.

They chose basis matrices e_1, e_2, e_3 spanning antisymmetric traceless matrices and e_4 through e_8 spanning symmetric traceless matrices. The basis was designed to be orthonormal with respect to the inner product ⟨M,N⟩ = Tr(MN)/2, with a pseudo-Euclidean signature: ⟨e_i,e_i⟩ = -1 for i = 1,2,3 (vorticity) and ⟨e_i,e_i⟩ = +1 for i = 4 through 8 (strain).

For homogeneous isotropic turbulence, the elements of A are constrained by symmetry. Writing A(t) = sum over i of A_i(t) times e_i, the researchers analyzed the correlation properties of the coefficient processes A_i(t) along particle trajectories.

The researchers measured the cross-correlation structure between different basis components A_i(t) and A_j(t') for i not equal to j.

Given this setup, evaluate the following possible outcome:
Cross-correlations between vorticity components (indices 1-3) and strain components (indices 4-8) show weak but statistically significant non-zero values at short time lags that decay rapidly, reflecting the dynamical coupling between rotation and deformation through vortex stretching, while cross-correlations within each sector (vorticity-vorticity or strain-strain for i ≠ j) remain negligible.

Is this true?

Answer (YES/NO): NO